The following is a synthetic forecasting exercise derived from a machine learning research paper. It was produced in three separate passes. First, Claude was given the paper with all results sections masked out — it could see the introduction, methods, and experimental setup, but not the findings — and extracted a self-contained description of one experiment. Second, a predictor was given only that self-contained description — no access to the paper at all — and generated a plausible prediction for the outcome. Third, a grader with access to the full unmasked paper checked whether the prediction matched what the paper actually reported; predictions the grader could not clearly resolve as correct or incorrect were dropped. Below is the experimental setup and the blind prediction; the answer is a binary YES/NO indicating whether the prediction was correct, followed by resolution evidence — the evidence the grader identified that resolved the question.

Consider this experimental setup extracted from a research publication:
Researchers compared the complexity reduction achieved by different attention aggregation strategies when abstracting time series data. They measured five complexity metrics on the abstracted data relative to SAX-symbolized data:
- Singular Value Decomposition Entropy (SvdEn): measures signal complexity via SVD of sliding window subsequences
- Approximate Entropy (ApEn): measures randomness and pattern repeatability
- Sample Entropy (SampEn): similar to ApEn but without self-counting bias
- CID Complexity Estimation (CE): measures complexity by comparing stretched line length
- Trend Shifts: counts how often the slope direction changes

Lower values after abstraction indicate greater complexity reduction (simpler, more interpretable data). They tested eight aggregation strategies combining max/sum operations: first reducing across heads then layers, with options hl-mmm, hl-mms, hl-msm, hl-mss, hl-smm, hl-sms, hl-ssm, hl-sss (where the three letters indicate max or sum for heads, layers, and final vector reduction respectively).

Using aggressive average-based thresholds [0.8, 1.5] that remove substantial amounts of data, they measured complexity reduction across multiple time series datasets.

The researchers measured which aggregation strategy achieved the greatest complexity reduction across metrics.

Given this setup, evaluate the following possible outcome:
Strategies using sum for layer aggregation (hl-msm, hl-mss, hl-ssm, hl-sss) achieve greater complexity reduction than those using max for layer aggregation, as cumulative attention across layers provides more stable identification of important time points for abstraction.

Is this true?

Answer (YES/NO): NO